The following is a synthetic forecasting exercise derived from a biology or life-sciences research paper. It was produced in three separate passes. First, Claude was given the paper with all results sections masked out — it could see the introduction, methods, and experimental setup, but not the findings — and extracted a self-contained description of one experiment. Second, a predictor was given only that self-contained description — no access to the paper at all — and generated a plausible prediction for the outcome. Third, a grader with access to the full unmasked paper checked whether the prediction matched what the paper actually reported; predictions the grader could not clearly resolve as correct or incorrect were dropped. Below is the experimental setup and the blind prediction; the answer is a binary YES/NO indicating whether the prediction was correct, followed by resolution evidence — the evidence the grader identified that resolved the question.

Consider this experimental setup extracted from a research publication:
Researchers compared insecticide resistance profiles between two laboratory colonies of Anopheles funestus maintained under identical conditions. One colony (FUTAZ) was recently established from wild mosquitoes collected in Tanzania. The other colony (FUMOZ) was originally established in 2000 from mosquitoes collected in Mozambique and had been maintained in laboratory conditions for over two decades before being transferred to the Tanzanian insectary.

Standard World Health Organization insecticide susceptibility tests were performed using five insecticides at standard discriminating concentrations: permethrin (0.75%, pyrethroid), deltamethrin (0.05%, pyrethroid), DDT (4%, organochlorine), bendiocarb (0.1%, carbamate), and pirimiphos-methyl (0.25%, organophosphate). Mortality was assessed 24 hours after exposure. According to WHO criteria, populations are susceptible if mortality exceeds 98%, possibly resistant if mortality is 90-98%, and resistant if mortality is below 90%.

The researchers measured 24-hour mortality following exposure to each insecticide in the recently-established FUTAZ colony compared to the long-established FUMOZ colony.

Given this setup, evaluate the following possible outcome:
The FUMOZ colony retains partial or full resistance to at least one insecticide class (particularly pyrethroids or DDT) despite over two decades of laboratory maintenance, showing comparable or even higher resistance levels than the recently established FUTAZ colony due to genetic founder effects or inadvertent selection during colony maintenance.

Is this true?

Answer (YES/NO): NO